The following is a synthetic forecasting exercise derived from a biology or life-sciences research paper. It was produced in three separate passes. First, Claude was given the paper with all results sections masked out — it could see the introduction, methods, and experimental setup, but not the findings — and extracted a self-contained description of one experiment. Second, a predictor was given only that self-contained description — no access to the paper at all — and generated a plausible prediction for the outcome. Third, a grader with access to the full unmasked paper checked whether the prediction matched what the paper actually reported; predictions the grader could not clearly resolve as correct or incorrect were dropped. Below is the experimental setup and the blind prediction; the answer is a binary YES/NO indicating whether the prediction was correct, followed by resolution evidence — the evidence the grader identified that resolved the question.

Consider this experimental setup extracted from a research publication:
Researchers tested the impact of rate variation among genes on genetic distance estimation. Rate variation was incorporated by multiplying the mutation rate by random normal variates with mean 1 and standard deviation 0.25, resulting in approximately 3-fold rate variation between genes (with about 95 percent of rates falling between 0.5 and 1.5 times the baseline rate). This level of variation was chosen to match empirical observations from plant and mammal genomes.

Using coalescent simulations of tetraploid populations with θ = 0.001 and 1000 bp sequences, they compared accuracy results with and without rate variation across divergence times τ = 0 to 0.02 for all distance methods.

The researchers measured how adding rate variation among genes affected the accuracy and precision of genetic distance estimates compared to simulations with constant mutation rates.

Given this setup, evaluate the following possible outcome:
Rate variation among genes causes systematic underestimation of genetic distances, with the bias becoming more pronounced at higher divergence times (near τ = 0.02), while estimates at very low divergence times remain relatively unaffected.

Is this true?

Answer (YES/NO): NO